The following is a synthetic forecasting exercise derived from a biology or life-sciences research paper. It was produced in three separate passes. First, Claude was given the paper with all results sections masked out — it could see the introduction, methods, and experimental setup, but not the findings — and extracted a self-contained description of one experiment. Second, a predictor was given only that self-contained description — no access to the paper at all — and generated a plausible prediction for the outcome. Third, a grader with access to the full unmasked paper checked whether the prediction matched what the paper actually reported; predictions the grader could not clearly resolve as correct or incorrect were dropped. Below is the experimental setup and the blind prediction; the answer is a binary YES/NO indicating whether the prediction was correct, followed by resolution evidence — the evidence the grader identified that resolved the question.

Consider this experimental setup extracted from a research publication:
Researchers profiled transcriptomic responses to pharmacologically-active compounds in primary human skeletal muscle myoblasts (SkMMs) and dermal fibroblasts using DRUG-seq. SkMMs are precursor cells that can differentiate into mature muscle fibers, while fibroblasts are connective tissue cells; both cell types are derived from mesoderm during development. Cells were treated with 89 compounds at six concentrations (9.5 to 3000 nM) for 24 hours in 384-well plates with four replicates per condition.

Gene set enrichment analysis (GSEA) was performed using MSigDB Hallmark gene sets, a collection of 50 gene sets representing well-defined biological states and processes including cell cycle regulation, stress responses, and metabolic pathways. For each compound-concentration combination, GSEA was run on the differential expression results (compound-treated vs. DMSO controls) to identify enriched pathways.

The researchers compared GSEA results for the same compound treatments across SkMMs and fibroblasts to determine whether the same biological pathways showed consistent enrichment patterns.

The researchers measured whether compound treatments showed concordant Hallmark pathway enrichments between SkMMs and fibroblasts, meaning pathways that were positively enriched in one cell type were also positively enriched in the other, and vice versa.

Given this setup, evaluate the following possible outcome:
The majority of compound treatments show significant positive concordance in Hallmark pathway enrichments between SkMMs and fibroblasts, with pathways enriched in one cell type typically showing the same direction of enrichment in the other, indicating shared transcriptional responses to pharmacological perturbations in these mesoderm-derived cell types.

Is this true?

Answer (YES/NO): NO